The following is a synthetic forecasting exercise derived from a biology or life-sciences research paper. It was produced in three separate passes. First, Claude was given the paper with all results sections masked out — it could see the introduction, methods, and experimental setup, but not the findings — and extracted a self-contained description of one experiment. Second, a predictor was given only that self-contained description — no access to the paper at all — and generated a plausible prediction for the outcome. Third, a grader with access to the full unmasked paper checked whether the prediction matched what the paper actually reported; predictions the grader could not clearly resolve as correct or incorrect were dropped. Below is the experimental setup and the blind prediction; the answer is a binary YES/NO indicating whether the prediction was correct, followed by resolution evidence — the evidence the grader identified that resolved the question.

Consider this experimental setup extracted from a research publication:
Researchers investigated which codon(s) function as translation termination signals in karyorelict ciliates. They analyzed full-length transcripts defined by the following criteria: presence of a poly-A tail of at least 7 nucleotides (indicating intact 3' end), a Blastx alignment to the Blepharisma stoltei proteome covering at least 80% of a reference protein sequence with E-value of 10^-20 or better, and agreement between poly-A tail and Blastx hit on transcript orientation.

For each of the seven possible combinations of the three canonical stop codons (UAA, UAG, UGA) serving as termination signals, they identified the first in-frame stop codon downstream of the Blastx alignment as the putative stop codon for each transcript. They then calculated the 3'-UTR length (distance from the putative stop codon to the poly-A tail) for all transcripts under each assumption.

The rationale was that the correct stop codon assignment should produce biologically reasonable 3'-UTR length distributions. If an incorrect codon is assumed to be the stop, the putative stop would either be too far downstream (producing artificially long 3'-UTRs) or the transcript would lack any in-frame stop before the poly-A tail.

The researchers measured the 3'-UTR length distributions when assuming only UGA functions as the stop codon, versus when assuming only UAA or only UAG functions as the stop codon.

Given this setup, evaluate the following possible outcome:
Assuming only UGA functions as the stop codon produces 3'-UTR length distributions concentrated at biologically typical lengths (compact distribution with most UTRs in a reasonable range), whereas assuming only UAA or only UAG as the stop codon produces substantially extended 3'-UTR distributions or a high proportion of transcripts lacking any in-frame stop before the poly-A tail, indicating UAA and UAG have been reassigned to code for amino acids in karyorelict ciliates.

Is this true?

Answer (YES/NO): YES